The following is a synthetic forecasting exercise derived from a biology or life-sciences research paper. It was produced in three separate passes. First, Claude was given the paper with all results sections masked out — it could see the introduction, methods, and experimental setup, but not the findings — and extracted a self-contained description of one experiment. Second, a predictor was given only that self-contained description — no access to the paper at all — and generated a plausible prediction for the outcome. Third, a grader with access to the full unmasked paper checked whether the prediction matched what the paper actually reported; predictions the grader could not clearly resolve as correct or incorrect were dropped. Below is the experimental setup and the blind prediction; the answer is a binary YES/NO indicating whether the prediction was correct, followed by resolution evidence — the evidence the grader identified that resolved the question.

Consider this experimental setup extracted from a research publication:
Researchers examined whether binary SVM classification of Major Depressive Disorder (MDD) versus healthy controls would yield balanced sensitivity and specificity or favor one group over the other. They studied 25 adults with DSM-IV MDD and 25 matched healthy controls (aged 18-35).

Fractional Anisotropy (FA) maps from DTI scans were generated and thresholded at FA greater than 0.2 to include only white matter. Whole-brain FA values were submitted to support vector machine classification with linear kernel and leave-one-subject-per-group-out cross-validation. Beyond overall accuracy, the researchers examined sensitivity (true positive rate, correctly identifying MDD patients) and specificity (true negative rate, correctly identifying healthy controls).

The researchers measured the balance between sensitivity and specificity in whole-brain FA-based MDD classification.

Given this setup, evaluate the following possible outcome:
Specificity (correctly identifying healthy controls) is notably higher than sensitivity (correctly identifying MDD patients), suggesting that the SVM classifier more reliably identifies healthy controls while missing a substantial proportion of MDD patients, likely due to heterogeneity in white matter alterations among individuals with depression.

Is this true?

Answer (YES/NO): YES